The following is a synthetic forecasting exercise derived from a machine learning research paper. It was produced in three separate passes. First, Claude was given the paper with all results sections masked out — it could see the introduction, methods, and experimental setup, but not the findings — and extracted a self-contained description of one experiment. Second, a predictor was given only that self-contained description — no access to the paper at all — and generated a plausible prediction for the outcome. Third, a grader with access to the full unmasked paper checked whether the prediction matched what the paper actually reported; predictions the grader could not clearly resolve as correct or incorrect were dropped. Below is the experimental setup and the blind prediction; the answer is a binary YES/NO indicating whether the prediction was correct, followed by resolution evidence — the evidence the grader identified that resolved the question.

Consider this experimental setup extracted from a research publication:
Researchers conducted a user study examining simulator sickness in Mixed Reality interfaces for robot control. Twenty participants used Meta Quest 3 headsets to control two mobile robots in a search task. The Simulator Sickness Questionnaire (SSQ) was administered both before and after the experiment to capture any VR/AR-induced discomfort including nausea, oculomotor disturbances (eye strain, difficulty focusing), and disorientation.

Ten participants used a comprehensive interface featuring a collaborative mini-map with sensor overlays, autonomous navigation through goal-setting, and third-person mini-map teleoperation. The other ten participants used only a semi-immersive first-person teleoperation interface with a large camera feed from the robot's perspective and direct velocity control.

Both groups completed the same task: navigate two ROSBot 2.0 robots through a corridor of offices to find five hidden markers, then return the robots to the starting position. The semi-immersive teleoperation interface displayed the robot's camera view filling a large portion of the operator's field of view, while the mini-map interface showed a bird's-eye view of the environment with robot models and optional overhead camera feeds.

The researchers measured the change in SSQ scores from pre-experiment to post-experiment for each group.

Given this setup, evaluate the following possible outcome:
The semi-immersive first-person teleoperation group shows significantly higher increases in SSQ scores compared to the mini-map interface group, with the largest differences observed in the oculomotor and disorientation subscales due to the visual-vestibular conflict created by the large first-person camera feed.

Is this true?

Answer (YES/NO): NO